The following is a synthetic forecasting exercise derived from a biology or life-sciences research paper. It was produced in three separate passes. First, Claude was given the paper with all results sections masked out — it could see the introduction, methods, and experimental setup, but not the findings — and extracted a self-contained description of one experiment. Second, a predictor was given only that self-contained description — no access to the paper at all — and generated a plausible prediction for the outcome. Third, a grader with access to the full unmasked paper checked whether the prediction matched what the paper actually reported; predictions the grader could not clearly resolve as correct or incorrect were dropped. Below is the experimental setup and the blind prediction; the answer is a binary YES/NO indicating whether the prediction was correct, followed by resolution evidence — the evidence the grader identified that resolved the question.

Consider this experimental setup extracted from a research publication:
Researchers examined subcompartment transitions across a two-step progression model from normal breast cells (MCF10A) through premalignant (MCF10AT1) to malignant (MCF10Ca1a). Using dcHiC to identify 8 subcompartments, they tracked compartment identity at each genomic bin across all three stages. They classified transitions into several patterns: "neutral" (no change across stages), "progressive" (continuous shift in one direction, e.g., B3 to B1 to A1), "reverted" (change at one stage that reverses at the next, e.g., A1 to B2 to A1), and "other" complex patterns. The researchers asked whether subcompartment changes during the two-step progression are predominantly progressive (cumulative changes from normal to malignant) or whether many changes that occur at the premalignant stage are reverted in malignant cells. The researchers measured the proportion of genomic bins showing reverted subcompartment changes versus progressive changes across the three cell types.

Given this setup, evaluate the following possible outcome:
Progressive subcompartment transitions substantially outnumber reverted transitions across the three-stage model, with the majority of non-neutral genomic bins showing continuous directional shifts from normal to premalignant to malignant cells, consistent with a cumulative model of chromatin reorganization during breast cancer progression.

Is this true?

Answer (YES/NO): YES